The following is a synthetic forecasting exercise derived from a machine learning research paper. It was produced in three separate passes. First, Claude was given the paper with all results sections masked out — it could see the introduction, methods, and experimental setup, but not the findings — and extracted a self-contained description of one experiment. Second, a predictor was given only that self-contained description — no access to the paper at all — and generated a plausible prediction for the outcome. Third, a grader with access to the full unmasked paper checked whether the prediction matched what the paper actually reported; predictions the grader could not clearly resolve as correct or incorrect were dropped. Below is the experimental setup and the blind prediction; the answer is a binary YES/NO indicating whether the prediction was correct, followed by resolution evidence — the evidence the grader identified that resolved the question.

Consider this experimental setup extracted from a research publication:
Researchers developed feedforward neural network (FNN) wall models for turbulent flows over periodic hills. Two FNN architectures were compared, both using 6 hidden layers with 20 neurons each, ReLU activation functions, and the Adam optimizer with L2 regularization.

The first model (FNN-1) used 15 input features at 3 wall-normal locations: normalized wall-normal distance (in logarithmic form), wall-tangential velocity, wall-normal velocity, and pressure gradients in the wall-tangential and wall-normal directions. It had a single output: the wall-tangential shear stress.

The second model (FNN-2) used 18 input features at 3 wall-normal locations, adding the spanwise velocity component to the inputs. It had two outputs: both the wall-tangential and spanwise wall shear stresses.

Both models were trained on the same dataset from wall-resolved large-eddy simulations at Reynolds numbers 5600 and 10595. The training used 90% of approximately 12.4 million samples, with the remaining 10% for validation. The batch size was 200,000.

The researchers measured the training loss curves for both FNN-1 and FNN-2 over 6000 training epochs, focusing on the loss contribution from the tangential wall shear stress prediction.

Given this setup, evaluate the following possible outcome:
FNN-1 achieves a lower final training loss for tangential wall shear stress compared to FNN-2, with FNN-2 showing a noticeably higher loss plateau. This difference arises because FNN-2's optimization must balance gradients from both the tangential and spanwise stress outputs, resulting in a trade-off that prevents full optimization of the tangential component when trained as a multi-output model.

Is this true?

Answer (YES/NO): NO